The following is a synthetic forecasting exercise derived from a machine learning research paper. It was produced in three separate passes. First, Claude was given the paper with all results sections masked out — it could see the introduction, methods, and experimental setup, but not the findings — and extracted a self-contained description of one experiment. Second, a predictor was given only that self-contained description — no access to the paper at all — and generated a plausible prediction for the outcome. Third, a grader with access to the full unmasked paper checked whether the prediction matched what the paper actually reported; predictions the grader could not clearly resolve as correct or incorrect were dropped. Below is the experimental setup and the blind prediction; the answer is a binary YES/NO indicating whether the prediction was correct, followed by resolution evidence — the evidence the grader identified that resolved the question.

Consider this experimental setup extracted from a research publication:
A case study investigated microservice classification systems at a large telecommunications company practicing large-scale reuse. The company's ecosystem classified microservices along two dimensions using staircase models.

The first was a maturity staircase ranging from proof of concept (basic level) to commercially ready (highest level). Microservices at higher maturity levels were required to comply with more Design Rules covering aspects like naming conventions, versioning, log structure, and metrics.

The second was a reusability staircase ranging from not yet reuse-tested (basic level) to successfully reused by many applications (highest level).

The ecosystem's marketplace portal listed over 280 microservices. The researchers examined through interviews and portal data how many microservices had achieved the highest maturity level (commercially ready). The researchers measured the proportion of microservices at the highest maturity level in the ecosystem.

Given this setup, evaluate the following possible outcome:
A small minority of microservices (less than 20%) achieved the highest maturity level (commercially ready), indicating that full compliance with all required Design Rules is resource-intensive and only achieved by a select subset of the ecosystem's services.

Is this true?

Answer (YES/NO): YES